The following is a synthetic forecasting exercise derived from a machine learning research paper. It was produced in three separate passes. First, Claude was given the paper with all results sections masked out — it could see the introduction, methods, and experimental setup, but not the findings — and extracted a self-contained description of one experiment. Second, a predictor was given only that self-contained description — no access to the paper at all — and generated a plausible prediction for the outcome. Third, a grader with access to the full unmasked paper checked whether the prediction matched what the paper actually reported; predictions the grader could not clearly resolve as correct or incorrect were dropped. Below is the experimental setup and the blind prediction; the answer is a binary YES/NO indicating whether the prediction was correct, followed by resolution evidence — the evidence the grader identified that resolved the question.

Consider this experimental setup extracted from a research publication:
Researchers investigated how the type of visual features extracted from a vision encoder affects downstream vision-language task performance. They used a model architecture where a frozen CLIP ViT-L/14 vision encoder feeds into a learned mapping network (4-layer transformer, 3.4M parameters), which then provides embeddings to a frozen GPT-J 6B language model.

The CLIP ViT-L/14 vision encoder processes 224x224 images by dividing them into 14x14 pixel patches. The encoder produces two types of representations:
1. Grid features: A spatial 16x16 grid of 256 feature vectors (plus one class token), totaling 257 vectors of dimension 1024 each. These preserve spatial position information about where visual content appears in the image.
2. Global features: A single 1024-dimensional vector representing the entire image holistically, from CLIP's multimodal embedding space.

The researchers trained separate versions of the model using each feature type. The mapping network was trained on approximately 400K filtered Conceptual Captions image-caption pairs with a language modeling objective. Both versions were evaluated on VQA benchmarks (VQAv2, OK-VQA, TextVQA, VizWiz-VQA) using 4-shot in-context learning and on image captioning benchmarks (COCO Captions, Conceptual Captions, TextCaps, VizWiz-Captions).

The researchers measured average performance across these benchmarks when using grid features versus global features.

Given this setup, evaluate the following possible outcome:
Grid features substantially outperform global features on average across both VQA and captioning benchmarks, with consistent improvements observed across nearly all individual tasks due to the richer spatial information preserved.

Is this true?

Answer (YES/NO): NO